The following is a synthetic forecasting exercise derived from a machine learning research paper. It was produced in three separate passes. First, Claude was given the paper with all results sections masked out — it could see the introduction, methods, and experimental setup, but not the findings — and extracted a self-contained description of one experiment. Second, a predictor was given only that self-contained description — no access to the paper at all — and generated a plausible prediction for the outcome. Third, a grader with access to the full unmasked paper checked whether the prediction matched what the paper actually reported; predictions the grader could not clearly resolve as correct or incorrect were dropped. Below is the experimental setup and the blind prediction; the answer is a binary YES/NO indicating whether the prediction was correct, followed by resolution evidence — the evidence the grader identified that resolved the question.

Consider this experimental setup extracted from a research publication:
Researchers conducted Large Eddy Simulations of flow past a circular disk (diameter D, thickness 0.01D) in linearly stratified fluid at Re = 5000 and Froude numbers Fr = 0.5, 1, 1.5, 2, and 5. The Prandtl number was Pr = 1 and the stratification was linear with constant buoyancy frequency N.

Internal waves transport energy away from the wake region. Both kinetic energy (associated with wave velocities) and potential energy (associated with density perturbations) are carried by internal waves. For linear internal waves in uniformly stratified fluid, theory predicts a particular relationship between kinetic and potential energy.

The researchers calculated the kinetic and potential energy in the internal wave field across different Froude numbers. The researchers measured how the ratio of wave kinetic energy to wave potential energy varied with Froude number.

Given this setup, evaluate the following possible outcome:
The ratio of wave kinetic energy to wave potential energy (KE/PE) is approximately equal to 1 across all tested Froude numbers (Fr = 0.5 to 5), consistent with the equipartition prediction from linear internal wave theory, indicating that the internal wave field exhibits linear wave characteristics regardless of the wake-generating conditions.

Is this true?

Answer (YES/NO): NO